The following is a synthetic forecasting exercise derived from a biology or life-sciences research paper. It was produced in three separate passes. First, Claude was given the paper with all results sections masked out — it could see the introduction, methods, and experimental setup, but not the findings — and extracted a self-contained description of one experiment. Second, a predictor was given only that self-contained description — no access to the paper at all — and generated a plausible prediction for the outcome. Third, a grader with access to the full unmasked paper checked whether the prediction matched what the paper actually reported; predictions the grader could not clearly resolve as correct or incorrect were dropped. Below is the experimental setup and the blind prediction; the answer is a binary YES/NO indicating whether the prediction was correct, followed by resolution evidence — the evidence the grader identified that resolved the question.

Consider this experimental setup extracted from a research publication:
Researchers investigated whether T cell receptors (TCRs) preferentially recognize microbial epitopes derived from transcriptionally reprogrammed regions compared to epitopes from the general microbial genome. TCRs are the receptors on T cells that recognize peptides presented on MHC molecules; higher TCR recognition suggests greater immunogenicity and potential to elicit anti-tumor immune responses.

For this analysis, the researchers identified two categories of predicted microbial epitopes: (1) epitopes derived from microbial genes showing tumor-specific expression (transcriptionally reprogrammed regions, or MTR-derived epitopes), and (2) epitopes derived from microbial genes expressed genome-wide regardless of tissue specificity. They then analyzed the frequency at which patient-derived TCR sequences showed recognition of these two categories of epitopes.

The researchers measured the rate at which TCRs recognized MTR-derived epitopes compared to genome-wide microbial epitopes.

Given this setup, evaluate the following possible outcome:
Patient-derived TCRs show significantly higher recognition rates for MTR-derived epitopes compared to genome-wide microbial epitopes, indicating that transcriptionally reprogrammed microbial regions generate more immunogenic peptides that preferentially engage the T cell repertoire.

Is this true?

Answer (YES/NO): YES